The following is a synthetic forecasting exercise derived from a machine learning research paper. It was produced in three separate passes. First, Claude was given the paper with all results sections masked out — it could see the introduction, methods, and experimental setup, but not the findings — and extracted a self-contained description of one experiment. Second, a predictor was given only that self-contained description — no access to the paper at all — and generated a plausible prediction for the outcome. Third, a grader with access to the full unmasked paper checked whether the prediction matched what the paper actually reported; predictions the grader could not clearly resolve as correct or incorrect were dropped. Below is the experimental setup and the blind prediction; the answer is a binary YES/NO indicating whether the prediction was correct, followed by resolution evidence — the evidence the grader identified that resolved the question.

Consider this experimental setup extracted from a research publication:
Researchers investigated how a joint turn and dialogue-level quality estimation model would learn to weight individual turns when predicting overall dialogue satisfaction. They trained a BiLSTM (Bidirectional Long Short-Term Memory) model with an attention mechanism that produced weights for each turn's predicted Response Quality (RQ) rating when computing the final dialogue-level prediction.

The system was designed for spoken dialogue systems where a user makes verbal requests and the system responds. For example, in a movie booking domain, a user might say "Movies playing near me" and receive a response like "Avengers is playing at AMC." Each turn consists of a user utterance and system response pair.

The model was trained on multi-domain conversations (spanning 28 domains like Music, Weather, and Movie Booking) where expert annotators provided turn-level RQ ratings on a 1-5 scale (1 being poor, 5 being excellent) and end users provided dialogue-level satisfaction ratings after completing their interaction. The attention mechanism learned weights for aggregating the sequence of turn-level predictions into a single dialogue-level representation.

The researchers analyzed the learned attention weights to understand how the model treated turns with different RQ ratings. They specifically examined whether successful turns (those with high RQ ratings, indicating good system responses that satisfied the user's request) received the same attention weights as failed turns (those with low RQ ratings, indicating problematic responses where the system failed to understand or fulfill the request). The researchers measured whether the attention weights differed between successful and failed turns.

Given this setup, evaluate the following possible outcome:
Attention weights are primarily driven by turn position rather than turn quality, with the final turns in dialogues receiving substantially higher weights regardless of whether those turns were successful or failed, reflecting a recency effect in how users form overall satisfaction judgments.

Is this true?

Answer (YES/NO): NO